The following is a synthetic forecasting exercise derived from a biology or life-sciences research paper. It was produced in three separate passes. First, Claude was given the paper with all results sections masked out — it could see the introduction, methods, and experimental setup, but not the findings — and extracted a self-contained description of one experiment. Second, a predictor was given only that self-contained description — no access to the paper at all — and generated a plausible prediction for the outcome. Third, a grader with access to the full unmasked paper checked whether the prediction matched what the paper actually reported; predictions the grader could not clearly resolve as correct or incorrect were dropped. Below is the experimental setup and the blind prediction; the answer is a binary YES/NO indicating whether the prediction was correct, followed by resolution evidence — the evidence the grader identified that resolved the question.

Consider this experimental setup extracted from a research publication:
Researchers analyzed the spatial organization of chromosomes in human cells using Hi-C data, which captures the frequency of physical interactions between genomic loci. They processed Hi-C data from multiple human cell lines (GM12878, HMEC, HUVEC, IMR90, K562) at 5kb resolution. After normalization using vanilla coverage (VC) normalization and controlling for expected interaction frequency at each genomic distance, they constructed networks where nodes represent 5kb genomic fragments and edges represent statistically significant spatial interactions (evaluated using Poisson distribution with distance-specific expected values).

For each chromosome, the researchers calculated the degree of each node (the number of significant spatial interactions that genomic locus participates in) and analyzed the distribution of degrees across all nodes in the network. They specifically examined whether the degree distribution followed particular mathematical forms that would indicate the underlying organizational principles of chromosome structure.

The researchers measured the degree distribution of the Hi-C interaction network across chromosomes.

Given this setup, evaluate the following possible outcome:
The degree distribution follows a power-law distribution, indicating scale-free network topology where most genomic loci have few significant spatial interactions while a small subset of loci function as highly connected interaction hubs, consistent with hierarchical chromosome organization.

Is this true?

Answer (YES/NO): YES